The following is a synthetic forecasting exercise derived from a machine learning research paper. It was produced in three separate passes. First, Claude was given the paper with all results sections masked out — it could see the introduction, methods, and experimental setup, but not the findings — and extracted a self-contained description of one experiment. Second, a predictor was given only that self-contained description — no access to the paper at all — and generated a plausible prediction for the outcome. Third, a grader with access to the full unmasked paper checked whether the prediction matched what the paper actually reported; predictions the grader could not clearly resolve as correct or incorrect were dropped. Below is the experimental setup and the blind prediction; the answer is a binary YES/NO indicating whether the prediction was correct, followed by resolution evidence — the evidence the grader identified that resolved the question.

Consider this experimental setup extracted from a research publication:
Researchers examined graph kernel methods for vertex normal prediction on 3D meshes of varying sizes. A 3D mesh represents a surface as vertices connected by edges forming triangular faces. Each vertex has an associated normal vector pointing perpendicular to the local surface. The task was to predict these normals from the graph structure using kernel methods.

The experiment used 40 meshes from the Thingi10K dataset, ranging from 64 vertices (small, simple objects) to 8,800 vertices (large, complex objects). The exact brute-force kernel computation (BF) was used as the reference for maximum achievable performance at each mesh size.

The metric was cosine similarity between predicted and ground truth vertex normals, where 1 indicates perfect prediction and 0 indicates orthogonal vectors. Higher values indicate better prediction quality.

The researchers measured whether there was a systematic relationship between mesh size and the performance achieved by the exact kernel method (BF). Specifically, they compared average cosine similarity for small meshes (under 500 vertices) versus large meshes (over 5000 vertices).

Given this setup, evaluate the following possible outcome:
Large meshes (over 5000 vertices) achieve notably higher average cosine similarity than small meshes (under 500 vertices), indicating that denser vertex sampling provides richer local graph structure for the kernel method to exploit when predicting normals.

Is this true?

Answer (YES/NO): YES